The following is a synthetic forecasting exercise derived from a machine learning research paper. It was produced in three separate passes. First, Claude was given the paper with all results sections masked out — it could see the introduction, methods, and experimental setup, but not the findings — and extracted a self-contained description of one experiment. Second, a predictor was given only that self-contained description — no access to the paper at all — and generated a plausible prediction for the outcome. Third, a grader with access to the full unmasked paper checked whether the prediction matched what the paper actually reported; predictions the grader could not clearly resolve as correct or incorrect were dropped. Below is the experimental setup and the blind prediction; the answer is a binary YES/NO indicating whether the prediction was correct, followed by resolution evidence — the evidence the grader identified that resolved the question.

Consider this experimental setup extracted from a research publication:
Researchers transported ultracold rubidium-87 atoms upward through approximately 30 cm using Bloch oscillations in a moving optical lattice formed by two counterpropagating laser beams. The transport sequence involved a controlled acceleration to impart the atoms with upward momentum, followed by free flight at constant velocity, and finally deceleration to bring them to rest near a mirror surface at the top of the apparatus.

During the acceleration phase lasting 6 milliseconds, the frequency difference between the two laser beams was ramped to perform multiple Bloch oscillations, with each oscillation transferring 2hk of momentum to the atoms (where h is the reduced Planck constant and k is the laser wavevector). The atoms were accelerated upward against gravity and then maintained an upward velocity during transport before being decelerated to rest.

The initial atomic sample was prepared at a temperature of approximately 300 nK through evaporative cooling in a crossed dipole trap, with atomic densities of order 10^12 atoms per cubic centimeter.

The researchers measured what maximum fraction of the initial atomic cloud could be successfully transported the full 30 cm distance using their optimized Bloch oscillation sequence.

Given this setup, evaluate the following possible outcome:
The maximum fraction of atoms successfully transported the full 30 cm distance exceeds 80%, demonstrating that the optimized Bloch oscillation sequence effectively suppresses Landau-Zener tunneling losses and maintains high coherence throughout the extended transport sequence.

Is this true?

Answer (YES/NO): NO